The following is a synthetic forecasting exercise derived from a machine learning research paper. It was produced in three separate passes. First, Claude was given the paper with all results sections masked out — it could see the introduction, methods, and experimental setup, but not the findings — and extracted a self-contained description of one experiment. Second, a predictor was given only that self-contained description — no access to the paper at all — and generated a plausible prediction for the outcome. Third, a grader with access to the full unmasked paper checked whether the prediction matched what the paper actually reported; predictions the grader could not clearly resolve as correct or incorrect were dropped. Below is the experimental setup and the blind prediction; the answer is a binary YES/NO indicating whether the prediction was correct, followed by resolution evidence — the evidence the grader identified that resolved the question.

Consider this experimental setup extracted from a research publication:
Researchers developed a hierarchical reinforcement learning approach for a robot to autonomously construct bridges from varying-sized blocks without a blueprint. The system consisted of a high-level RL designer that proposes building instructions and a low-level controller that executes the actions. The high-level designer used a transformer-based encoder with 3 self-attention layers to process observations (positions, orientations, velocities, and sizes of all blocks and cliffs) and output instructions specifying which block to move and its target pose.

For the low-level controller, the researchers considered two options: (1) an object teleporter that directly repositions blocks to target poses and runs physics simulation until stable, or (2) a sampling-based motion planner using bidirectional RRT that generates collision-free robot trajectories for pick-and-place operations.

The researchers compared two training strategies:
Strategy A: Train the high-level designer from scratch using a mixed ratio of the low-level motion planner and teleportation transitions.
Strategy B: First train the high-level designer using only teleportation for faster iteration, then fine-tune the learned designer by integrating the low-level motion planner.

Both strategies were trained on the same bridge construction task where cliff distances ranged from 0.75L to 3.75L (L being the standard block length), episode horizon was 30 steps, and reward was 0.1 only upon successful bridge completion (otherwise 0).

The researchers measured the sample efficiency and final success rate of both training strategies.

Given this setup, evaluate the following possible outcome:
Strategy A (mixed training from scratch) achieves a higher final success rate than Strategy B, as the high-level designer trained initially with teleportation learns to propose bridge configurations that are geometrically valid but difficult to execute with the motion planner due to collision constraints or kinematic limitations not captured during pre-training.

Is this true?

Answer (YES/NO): NO